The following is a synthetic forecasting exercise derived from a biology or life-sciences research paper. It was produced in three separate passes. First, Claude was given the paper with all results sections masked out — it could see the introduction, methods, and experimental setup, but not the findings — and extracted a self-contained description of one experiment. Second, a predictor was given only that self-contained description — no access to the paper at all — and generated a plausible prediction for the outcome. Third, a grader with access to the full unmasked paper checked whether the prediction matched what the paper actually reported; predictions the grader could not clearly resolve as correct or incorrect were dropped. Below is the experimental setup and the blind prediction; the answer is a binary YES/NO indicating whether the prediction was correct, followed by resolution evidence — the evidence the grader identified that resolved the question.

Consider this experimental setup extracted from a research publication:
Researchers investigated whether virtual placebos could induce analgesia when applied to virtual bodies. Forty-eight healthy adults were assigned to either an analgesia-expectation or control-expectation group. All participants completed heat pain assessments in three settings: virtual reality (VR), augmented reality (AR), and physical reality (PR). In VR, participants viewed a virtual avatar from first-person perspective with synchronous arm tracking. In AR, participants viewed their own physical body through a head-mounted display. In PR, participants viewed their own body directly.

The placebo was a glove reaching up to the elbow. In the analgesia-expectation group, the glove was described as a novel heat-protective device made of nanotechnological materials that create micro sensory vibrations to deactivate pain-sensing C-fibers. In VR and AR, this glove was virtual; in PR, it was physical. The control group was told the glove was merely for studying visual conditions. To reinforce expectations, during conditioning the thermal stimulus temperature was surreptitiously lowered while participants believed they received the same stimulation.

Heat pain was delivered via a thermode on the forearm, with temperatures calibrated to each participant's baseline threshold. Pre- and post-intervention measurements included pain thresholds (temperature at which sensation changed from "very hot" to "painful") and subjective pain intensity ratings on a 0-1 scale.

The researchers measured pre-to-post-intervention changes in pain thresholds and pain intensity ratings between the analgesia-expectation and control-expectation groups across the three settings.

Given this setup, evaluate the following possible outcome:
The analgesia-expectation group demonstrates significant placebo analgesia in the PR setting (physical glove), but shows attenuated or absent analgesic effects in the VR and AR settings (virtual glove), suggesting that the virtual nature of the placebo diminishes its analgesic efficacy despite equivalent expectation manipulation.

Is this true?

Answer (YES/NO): NO